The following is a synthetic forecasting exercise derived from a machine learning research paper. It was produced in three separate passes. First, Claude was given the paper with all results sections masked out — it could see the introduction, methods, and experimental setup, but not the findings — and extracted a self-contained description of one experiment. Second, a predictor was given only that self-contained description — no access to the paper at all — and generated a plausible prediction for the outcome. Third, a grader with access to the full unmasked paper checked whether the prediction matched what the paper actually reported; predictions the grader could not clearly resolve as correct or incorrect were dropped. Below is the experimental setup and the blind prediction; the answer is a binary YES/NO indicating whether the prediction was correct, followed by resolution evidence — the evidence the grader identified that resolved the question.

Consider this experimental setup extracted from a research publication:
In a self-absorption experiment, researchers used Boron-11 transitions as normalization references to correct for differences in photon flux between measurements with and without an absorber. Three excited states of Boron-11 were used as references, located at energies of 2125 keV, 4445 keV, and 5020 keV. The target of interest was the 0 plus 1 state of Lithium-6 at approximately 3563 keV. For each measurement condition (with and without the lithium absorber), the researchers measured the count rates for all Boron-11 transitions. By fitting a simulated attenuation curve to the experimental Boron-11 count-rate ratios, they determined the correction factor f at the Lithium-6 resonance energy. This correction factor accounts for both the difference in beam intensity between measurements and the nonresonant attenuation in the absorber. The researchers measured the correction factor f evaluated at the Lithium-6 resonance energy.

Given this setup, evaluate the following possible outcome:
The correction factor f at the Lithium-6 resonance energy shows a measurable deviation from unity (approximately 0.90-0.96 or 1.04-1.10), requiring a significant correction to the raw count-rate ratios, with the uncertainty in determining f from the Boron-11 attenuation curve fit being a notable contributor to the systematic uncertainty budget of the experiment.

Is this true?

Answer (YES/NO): NO